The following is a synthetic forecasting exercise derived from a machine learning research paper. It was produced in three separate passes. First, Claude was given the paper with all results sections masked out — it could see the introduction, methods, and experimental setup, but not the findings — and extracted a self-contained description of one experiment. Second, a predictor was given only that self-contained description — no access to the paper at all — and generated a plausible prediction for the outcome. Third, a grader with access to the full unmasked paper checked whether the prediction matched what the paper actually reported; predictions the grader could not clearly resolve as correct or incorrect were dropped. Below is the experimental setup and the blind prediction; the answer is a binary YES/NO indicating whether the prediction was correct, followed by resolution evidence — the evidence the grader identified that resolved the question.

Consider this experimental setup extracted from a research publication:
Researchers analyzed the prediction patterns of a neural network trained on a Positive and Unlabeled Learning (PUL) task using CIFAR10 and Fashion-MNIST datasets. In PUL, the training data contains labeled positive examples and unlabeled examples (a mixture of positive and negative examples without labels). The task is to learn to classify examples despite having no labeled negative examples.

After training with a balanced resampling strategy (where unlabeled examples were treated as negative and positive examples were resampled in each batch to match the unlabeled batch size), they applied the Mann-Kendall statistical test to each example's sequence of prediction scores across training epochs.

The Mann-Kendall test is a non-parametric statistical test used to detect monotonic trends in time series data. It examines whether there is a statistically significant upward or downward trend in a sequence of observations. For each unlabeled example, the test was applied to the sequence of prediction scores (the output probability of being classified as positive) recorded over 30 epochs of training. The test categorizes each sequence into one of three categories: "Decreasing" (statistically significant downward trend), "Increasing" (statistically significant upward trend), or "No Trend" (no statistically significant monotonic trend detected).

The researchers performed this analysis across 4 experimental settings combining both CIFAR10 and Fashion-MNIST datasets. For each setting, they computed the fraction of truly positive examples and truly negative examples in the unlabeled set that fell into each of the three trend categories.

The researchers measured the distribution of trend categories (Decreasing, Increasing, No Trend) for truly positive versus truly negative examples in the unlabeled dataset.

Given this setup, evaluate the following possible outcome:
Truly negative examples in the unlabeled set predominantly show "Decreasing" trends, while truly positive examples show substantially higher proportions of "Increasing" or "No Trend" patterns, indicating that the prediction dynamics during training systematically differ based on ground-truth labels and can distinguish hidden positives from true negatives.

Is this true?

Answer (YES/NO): YES